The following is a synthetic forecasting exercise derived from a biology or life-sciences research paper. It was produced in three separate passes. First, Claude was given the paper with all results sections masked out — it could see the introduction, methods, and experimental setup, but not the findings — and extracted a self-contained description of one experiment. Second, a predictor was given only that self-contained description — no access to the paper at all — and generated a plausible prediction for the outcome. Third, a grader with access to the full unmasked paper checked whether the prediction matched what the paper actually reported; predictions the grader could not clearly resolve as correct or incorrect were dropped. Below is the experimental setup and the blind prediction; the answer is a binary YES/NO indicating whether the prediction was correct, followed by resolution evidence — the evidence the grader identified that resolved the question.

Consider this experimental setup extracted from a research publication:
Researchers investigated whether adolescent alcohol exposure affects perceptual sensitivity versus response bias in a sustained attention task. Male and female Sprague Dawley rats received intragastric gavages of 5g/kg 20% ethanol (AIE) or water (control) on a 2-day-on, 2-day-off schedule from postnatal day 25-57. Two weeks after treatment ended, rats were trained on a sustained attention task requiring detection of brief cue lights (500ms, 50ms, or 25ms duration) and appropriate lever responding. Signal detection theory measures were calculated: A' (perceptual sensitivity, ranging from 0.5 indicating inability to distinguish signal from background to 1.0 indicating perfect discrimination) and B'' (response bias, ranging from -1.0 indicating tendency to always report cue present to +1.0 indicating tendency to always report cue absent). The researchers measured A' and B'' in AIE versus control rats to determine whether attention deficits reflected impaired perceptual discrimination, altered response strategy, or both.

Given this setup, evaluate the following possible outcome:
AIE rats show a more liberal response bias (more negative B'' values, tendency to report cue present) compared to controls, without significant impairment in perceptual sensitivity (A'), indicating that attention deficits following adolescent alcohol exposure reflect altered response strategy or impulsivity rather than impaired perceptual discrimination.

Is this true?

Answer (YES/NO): NO